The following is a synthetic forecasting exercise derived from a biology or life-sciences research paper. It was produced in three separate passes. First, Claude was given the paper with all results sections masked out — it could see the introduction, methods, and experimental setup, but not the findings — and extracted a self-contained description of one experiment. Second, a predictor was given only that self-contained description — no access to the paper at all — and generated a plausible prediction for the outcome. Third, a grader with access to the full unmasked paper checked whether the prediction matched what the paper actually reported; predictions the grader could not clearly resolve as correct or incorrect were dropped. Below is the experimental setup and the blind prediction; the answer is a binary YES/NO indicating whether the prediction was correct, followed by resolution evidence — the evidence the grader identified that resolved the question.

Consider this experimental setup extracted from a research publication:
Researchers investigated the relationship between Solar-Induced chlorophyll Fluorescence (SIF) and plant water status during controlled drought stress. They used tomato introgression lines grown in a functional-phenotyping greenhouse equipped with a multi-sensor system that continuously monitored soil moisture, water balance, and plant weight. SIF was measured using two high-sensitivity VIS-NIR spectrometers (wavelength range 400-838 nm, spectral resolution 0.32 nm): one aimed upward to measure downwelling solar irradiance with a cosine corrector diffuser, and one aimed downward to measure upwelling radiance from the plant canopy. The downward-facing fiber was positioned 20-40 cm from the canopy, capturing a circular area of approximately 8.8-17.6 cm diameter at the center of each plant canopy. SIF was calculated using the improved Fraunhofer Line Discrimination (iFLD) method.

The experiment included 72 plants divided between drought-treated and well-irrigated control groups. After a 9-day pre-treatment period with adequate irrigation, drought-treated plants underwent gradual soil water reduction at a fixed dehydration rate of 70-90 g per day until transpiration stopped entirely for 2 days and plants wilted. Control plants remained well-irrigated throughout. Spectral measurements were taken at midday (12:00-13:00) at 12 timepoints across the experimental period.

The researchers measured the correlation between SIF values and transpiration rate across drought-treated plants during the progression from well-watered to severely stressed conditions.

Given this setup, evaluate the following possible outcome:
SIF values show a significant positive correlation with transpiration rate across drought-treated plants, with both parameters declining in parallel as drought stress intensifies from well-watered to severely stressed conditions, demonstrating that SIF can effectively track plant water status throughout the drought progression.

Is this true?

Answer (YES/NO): NO